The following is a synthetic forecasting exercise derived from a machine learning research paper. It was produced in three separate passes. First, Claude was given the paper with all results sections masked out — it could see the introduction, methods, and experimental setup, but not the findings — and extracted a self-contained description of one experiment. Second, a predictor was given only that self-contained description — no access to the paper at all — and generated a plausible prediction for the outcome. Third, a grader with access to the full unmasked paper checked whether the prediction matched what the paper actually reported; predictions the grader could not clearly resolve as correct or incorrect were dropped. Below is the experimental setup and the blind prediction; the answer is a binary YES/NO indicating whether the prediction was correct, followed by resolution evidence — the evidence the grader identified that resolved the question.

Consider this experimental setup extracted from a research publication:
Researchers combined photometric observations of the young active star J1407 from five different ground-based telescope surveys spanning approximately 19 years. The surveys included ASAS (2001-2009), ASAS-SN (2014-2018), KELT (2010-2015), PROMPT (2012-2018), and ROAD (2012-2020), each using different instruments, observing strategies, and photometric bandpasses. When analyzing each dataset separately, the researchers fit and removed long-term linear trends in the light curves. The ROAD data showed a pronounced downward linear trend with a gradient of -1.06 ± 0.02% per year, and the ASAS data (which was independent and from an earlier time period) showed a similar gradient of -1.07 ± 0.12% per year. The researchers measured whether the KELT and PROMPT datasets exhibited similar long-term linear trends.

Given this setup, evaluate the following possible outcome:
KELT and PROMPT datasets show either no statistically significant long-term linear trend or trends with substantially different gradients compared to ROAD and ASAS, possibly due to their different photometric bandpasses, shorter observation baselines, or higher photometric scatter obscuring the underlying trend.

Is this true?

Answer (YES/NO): YES